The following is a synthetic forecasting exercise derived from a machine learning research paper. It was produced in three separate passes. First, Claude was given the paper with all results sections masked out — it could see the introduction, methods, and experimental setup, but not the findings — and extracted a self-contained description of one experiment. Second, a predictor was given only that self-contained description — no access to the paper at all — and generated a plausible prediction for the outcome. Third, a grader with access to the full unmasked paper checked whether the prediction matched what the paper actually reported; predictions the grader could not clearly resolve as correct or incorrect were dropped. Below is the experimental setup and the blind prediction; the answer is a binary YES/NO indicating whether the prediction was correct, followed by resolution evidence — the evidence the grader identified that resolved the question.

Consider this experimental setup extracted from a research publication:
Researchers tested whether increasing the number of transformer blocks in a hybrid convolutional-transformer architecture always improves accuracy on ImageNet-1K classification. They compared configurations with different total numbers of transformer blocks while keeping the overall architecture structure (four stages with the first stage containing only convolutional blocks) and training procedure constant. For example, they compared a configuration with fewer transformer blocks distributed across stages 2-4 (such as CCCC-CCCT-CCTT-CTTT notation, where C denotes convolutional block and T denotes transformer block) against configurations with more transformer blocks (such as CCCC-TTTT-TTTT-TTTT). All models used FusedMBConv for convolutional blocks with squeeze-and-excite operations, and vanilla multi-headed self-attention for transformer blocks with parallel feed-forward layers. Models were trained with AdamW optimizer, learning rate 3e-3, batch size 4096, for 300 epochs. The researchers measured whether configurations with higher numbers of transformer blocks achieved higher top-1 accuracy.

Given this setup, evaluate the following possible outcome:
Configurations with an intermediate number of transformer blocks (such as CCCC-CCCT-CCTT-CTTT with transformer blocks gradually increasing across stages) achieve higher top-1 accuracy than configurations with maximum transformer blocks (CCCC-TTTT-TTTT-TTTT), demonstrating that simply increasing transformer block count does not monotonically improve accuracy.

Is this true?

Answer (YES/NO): YES